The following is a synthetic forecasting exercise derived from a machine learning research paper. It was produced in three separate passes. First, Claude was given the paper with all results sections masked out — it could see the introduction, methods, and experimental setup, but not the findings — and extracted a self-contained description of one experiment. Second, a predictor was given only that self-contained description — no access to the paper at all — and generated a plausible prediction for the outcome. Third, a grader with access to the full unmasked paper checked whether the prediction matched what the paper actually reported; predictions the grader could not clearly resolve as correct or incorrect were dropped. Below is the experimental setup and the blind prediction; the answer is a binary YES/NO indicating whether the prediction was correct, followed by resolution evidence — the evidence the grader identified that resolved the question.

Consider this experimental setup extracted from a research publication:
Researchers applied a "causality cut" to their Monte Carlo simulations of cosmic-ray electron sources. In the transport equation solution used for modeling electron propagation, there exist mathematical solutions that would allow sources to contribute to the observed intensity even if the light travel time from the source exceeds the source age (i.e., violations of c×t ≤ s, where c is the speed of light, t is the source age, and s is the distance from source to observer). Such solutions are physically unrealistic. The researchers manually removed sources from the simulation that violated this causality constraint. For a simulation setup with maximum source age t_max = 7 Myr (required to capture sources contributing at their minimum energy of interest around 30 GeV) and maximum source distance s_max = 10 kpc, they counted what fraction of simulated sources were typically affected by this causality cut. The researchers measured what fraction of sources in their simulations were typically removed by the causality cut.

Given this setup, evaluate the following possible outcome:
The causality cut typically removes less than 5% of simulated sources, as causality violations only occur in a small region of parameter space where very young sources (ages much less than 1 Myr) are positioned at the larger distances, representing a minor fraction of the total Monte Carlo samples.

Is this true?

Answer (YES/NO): YES